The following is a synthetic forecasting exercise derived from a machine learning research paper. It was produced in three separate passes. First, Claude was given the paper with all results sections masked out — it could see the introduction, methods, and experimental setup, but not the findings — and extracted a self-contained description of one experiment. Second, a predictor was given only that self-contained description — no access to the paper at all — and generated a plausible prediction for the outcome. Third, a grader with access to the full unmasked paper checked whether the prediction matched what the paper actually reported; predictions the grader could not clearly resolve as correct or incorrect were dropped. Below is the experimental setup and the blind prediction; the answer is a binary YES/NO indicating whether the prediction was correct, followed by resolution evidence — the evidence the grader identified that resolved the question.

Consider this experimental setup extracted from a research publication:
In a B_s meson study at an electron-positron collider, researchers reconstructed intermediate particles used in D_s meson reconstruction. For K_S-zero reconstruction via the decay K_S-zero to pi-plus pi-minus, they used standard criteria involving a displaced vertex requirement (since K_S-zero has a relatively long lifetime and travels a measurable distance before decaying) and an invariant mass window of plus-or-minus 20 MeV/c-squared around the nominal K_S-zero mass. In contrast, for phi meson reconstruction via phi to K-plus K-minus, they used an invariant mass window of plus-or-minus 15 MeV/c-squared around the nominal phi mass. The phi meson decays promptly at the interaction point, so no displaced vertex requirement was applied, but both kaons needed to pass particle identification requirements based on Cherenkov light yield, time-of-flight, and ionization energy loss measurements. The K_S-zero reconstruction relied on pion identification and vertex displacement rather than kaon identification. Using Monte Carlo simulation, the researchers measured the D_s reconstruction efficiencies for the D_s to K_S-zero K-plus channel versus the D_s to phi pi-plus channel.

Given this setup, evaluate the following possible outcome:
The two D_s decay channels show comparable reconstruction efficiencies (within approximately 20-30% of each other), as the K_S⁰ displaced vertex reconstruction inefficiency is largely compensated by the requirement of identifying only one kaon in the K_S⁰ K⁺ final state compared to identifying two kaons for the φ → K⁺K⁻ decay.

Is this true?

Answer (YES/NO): NO